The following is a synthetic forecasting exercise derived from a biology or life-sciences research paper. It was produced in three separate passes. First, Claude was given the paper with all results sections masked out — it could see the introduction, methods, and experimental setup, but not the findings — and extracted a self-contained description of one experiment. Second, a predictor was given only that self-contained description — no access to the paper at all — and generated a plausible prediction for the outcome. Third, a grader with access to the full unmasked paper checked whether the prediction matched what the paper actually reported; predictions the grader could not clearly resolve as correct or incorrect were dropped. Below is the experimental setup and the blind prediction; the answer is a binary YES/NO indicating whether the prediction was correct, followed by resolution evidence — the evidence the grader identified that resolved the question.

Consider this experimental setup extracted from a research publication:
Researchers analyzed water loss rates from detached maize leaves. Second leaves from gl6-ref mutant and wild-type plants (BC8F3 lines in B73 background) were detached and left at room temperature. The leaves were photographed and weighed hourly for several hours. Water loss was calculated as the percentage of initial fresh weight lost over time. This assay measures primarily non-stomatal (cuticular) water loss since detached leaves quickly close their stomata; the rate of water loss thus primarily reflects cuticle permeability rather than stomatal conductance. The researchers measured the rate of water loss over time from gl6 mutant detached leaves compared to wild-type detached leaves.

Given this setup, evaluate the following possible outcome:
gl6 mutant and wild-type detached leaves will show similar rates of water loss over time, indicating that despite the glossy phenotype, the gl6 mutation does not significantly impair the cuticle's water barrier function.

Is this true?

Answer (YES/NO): NO